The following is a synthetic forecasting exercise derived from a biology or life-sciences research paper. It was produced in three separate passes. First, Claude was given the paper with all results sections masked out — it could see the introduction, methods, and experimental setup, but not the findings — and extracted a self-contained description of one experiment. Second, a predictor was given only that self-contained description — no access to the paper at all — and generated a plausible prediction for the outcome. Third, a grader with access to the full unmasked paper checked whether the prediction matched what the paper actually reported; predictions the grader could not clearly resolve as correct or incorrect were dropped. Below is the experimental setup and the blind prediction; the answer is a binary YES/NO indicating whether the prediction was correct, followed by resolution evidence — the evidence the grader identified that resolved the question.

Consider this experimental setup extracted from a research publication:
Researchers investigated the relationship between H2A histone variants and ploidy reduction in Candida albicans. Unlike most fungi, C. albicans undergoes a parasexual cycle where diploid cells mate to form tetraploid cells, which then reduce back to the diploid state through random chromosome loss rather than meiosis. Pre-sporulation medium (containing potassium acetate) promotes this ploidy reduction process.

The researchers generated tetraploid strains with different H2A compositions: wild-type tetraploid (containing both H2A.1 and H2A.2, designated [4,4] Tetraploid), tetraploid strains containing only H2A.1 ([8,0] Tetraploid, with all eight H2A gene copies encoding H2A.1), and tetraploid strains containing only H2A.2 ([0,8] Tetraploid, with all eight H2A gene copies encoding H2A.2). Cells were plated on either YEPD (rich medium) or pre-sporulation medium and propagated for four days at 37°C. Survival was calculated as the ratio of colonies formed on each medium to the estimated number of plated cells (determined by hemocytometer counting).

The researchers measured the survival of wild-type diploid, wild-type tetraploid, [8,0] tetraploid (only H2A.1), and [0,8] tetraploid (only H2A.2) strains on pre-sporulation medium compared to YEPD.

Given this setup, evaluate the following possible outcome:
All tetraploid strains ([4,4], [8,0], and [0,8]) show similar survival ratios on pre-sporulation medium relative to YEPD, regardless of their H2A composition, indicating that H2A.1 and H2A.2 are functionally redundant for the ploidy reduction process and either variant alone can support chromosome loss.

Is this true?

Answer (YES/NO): NO